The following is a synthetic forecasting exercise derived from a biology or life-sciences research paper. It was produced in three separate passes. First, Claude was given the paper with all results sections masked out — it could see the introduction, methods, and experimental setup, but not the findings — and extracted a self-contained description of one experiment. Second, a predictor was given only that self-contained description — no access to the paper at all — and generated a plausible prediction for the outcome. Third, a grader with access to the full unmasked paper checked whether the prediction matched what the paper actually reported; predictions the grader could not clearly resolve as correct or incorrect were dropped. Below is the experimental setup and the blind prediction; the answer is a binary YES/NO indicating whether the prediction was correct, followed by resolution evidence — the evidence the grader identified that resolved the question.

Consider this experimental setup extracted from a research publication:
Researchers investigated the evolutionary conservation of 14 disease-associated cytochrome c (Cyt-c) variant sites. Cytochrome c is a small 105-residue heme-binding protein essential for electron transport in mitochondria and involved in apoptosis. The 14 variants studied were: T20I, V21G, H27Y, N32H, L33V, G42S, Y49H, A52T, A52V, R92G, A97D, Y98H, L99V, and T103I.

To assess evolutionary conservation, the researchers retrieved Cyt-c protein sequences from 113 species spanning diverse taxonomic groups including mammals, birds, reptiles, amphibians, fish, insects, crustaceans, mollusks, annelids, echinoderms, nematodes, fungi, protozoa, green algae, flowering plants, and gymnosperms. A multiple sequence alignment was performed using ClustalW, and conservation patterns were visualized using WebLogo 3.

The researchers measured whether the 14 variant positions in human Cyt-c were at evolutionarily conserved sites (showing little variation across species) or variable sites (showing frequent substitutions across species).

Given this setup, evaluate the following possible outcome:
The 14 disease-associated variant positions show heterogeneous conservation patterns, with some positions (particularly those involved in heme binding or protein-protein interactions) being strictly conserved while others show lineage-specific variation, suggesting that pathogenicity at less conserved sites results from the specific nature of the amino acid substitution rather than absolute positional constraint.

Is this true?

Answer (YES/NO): NO